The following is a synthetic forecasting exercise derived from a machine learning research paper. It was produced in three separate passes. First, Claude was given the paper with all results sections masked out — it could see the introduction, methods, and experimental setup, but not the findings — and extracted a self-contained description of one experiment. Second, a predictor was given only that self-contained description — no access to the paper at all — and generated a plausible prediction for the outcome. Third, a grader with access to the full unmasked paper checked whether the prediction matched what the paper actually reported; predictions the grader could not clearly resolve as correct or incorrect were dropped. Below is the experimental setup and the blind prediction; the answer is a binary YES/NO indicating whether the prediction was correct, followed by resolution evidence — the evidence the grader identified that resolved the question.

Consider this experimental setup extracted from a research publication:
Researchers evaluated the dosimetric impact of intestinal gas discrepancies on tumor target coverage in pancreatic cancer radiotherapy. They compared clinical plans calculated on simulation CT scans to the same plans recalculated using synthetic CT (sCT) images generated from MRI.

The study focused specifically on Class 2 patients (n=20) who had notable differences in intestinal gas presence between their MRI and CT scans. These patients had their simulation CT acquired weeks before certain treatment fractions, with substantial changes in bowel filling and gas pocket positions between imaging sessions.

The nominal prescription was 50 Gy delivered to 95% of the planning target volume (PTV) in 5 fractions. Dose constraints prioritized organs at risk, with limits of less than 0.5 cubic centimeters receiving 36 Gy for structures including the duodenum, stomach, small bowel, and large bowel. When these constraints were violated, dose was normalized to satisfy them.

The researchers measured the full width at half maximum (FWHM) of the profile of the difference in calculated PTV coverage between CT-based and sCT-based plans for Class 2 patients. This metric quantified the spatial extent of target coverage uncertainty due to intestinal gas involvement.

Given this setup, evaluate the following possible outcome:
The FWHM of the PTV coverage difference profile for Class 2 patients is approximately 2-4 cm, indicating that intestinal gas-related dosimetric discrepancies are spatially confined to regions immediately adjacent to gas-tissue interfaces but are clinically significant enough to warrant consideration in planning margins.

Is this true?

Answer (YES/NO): NO